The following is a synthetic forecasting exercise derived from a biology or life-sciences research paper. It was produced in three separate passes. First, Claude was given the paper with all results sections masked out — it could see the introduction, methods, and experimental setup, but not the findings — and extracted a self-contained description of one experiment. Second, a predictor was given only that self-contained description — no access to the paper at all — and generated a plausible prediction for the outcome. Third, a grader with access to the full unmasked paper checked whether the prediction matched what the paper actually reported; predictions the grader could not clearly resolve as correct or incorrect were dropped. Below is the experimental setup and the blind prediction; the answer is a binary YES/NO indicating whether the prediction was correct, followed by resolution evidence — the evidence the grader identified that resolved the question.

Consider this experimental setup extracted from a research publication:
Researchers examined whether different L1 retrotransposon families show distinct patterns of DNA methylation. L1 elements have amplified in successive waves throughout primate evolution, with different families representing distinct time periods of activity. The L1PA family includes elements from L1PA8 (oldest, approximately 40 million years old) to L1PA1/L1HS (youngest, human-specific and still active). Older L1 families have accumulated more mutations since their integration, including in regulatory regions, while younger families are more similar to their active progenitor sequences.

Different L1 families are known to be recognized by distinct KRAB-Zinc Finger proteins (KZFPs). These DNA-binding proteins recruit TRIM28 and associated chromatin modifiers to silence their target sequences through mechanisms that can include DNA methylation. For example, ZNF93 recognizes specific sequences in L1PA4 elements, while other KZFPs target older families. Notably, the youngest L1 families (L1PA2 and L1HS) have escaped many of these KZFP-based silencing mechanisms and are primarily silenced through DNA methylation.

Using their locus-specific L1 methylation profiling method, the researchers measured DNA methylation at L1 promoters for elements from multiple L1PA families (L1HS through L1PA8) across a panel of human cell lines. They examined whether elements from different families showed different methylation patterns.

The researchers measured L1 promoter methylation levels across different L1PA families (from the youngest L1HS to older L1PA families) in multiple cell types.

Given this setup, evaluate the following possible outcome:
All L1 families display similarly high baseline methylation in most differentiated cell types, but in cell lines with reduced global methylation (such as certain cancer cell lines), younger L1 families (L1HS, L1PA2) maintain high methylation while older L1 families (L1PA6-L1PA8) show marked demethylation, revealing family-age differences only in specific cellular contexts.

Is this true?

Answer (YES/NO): NO